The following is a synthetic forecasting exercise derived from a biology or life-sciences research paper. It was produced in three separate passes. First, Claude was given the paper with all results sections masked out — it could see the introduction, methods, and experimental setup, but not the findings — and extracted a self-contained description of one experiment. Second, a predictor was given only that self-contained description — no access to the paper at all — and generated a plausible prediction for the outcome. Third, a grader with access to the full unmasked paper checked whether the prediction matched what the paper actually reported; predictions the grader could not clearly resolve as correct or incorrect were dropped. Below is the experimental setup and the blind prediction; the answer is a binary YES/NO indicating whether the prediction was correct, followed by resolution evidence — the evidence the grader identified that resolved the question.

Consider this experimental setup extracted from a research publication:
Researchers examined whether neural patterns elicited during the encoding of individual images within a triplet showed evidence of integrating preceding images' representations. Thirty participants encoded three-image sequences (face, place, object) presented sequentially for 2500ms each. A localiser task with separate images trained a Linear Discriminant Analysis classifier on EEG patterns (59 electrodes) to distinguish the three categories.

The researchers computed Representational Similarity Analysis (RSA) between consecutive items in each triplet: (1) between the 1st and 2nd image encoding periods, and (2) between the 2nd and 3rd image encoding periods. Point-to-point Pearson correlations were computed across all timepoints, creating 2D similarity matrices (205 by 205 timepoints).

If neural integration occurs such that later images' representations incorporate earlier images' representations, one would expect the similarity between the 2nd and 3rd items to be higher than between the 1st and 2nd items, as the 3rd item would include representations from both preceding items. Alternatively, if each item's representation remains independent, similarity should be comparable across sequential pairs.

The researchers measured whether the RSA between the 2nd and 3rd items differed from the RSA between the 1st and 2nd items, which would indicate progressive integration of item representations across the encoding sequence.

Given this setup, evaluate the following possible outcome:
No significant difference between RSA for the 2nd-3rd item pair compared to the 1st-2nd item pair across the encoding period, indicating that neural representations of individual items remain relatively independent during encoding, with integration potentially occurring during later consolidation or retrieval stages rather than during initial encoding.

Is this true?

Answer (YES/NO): NO